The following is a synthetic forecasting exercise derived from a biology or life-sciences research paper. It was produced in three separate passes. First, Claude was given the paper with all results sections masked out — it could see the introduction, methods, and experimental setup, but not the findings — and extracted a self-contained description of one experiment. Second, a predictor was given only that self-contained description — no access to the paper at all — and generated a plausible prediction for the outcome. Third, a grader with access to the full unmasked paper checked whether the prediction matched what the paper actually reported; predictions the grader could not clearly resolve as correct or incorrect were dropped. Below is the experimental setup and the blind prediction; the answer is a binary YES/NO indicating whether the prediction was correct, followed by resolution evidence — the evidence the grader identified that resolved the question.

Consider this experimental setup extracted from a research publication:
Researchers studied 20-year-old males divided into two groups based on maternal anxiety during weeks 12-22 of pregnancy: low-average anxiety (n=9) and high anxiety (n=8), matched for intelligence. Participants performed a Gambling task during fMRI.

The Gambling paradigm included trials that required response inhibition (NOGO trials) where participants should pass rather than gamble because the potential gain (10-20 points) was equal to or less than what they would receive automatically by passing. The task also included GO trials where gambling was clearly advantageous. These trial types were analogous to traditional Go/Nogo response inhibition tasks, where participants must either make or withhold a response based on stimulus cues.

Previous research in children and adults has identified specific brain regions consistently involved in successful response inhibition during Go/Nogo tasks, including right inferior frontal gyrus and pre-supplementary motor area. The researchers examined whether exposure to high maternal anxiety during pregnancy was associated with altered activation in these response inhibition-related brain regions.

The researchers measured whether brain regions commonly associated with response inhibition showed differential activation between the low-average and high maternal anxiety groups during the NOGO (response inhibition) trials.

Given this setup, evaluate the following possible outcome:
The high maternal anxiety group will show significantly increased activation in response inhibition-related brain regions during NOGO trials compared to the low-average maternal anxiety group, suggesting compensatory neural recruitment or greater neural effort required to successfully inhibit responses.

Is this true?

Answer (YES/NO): NO